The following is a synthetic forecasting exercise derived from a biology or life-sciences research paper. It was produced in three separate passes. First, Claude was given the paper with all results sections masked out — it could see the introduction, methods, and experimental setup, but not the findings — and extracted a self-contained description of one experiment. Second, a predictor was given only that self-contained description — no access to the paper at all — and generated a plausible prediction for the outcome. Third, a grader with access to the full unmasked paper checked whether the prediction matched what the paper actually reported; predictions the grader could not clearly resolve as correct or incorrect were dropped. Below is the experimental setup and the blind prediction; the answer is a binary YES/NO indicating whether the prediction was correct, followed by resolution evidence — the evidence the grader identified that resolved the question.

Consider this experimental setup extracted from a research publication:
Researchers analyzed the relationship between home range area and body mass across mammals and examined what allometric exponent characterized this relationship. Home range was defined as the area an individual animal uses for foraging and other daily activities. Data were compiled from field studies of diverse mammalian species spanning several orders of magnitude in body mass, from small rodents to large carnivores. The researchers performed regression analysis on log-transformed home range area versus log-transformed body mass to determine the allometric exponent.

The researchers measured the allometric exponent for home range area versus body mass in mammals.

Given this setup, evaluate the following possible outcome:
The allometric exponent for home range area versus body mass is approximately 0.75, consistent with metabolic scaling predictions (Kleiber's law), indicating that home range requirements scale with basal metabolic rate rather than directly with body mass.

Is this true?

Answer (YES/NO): NO